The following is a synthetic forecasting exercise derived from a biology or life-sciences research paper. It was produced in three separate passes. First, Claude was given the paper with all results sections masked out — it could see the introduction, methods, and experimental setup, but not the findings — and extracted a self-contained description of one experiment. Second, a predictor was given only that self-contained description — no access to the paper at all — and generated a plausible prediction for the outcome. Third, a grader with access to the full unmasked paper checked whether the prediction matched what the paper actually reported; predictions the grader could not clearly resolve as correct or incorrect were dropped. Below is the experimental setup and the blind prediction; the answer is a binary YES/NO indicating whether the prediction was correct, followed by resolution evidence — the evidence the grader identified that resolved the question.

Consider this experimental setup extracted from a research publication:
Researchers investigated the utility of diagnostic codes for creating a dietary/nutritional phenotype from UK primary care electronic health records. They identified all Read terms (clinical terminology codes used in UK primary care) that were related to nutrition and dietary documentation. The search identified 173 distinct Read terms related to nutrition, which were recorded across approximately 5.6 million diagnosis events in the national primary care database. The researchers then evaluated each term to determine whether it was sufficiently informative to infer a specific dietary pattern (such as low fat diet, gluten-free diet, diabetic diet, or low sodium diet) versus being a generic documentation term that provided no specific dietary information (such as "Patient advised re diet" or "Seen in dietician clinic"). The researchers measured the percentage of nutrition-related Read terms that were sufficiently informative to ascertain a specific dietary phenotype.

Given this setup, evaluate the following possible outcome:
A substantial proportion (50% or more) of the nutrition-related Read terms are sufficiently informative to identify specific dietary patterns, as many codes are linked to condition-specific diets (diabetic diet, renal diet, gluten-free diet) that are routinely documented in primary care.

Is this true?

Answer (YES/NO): NO